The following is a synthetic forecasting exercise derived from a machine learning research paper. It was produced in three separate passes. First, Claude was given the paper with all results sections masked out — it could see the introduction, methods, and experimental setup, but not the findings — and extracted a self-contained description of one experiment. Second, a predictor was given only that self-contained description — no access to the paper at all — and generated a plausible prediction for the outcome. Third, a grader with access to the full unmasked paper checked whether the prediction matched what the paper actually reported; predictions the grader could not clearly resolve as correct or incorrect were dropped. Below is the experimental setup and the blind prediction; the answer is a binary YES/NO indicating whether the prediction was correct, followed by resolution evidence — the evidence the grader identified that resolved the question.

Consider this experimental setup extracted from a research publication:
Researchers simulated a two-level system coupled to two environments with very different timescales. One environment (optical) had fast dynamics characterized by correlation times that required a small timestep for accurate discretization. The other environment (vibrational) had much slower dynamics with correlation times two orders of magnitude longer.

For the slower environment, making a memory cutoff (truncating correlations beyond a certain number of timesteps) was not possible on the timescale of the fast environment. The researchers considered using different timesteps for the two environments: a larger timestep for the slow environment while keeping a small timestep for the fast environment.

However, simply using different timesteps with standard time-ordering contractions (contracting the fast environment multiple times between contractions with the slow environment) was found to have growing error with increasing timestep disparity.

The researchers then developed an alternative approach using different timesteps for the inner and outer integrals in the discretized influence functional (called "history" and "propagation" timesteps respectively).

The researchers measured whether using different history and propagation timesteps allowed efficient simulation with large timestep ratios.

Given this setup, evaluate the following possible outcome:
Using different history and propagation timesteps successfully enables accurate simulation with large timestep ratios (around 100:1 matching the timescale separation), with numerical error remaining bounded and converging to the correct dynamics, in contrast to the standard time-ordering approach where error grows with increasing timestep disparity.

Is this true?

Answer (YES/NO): YES